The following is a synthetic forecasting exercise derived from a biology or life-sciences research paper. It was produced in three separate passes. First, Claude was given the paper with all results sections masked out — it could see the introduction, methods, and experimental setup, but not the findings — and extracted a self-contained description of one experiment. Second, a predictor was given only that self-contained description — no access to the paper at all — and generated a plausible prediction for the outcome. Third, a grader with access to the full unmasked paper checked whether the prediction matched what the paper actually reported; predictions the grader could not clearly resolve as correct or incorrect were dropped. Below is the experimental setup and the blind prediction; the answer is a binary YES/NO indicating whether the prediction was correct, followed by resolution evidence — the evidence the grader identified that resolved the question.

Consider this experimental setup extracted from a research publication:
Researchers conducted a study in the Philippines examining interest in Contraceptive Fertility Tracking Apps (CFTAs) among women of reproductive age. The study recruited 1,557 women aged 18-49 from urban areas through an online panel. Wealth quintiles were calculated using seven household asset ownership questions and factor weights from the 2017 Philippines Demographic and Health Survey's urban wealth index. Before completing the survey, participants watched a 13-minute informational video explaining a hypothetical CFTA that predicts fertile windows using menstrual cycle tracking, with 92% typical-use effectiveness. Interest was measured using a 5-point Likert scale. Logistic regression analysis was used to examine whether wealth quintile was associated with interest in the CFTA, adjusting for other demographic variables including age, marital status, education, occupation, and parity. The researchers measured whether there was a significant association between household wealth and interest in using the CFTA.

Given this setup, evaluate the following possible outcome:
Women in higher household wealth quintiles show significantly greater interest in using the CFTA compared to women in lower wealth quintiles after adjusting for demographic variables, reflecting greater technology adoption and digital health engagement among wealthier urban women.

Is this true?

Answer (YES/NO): NO